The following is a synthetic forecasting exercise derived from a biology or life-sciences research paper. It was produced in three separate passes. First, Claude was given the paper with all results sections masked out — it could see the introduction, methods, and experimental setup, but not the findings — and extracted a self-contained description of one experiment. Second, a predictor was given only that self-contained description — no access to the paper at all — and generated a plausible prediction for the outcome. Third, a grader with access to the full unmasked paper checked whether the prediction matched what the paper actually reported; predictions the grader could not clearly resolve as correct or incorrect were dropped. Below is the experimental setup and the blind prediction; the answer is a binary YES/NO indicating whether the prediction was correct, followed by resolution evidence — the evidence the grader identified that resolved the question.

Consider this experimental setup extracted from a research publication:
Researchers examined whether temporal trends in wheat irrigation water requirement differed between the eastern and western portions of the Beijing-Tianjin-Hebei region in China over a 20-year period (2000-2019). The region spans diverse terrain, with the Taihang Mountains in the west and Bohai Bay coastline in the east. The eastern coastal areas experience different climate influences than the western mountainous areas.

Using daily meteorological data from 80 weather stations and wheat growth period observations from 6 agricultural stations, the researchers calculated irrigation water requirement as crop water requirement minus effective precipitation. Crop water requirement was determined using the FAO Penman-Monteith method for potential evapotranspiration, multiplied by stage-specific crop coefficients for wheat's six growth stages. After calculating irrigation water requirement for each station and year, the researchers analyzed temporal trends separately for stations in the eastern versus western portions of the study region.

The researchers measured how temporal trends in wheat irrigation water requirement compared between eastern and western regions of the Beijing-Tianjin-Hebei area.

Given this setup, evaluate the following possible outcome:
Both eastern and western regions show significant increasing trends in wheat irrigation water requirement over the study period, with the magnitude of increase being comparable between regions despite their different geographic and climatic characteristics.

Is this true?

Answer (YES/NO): NO